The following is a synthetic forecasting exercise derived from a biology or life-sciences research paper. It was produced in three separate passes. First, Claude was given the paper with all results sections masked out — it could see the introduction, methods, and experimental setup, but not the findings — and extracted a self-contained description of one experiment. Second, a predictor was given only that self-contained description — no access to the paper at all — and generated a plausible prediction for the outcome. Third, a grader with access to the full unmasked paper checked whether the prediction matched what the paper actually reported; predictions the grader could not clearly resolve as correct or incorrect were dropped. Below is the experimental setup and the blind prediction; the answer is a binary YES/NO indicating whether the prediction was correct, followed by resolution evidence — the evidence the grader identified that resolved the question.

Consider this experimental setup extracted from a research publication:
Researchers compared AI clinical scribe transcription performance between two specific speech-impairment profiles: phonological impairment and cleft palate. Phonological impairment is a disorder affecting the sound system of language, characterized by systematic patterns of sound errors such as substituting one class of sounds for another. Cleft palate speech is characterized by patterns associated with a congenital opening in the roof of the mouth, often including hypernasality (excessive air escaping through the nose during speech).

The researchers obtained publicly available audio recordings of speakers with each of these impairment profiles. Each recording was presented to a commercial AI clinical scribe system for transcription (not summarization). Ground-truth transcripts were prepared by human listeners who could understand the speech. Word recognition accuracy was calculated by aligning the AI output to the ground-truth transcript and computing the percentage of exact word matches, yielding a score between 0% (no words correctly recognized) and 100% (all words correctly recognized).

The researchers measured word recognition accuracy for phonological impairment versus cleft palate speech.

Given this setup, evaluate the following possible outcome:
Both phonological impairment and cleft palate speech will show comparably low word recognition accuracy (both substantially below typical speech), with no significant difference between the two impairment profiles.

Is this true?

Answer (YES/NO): NO